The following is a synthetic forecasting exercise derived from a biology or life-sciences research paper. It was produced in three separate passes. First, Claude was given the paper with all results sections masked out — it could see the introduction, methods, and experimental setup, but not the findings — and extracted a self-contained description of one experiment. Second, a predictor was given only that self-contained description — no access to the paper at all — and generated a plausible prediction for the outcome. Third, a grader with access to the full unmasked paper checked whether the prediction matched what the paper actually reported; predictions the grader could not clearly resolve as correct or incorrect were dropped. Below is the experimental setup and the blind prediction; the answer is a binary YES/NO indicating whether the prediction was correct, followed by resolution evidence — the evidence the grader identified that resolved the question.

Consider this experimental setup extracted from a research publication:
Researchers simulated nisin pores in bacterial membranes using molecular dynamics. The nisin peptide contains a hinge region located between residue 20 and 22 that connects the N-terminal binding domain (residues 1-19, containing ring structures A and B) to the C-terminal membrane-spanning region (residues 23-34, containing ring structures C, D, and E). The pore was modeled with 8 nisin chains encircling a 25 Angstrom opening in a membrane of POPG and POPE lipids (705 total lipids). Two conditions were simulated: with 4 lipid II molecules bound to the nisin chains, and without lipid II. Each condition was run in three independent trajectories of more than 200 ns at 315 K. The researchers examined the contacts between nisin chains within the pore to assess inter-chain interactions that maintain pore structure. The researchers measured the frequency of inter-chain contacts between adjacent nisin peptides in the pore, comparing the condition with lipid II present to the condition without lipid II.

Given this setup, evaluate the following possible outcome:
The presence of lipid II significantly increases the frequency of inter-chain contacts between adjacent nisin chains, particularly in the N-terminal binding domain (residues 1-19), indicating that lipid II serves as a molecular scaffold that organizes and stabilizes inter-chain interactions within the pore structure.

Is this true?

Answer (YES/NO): NO